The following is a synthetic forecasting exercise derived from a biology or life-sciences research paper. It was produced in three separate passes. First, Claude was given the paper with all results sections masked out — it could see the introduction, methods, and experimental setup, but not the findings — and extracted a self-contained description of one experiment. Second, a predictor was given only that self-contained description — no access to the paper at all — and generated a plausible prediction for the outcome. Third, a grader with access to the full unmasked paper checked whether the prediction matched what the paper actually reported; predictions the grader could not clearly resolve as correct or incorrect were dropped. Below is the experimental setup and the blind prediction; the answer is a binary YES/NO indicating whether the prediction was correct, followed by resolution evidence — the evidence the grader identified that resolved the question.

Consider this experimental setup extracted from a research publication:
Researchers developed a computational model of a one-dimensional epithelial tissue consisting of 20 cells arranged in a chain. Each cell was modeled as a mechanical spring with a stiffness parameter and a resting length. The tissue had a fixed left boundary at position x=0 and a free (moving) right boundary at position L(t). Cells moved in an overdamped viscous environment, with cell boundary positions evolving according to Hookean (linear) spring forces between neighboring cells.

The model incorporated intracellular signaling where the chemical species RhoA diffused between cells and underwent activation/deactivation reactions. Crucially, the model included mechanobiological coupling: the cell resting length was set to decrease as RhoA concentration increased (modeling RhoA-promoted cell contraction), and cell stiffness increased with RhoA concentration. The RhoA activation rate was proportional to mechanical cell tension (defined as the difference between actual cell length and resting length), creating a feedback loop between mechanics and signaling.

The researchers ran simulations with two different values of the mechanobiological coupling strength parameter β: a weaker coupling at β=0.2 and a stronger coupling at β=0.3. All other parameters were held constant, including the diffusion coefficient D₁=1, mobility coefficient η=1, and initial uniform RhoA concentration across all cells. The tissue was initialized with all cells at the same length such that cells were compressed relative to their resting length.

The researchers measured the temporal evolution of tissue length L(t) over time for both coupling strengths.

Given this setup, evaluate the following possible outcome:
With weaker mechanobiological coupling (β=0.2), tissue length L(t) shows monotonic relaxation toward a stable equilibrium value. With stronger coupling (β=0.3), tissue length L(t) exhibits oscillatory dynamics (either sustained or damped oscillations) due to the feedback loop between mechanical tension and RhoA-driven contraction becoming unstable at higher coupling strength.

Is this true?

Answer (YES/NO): YES